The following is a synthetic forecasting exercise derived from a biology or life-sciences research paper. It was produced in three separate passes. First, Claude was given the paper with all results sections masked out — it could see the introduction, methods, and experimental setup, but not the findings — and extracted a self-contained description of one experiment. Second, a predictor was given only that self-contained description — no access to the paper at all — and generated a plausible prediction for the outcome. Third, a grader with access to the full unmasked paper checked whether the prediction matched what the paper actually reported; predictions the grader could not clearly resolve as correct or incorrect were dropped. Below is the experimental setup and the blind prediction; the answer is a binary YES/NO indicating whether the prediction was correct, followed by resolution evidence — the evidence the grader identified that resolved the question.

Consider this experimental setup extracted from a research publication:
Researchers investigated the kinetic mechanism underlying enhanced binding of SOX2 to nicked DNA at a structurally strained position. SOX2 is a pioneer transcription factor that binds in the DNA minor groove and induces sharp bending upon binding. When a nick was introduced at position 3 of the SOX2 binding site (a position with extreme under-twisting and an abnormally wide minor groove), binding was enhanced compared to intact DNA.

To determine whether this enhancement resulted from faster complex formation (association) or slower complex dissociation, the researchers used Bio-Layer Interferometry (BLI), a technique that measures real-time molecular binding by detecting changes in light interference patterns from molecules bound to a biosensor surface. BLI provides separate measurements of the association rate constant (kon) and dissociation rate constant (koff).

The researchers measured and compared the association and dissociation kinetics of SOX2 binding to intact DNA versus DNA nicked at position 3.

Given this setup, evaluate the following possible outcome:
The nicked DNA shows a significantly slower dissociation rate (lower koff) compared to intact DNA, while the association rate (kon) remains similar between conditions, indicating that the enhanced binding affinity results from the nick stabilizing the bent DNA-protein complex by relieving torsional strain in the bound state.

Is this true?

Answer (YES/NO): NO